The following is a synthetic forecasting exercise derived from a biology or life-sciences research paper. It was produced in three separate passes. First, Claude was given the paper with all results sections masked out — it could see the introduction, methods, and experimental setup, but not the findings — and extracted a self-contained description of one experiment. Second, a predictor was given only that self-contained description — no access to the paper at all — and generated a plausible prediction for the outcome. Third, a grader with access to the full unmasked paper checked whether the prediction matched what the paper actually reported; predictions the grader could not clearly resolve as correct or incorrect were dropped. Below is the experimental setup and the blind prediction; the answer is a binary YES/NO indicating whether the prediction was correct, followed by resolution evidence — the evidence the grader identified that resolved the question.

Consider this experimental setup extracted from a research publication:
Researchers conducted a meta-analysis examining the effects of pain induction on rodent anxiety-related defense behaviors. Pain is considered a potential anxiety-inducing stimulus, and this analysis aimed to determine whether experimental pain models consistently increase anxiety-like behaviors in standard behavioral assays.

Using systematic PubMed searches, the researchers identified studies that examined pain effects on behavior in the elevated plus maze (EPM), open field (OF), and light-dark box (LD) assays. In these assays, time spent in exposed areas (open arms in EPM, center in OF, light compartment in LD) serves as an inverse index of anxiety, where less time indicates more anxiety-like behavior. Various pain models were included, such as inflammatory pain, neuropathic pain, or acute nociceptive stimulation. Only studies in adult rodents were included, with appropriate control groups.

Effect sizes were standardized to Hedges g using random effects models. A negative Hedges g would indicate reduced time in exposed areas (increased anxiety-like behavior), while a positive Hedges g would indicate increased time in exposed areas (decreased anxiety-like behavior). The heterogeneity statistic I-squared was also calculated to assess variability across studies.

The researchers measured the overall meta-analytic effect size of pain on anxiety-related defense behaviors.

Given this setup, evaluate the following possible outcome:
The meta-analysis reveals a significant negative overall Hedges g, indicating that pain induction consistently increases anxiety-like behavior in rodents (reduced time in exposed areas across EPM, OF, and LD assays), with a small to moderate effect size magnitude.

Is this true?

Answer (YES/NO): NO